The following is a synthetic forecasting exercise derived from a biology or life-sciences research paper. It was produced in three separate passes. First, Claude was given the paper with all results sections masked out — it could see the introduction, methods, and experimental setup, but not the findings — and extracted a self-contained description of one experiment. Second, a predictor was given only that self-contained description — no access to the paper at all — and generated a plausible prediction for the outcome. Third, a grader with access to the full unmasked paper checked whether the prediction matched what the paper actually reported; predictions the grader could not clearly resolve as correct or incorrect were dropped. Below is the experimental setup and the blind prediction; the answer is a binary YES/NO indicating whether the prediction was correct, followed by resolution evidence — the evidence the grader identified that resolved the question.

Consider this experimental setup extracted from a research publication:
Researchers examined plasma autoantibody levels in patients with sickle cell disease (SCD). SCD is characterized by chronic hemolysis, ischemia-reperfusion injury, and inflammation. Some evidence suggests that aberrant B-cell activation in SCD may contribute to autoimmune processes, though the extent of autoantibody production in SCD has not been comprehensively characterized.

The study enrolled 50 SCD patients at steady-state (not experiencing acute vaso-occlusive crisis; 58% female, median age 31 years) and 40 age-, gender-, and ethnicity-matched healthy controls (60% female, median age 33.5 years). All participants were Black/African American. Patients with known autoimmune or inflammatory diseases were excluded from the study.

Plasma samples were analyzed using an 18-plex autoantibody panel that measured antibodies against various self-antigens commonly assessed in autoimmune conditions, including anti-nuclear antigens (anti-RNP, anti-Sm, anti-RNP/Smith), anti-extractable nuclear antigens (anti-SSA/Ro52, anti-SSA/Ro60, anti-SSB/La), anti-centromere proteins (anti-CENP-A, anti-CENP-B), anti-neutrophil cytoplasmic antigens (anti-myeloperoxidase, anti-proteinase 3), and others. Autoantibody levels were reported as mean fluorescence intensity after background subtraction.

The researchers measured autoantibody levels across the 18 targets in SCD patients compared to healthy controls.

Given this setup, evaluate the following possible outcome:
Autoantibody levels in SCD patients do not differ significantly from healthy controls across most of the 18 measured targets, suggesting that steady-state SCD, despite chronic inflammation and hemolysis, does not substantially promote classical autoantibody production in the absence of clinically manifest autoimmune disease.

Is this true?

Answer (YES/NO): NO